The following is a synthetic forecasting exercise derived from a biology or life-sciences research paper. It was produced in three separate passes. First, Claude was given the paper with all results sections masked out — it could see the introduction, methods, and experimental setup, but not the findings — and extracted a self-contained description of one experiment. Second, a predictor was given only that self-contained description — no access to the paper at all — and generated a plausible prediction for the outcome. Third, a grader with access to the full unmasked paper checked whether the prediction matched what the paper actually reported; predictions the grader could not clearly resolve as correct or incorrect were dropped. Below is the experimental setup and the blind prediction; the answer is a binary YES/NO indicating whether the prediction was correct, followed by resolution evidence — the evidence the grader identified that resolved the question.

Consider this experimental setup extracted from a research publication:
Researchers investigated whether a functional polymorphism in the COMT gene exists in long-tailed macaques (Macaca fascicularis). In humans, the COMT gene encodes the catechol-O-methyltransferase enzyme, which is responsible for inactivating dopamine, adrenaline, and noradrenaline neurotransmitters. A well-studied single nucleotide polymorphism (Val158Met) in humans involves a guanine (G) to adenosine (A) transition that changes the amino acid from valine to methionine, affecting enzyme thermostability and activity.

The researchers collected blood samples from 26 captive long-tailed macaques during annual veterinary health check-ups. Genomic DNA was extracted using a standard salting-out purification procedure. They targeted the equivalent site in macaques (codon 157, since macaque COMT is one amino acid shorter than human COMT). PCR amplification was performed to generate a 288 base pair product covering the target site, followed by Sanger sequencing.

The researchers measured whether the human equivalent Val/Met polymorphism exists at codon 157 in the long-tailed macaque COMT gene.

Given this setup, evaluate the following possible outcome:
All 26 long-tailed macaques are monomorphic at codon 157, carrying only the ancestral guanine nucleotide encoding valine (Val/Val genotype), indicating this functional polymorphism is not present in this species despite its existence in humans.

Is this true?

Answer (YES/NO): NO